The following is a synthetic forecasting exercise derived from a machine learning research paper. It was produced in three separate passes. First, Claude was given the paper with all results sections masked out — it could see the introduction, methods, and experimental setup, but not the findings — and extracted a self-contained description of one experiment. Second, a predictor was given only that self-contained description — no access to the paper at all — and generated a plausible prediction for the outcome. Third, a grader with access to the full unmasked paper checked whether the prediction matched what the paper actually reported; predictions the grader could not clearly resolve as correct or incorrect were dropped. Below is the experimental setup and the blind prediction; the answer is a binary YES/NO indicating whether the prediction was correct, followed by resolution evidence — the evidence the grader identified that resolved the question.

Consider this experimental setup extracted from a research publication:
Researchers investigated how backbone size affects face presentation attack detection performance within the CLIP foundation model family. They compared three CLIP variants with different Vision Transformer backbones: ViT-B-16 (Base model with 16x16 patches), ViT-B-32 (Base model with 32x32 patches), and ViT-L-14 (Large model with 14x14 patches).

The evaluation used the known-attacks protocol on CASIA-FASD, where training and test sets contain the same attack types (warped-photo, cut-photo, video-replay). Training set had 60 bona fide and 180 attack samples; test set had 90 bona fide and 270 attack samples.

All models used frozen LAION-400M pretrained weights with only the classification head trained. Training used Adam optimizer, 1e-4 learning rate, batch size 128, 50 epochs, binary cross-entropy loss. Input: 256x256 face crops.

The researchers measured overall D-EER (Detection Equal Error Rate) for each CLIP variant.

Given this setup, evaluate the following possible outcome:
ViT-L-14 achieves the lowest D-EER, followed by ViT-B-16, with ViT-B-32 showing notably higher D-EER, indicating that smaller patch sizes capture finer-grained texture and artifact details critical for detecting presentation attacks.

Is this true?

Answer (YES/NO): NO